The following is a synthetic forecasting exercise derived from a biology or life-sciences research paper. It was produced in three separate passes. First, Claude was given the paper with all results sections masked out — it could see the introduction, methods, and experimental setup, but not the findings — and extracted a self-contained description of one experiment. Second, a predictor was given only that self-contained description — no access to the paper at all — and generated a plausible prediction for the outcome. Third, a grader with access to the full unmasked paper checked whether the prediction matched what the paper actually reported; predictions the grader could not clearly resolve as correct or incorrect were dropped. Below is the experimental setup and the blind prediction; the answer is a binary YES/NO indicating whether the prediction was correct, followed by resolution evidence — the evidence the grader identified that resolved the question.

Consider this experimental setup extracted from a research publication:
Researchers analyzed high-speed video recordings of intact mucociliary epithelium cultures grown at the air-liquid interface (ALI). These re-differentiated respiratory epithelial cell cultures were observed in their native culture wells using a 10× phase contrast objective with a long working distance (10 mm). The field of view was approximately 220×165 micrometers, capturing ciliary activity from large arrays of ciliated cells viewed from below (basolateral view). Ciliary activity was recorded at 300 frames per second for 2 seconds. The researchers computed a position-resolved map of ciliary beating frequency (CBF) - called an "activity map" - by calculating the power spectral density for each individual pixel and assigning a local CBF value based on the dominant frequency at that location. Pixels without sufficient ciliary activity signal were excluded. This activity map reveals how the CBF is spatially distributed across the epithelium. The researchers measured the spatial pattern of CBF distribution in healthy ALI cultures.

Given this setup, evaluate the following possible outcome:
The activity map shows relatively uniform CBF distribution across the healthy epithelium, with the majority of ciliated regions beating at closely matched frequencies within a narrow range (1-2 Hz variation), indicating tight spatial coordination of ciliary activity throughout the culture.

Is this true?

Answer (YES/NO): NO